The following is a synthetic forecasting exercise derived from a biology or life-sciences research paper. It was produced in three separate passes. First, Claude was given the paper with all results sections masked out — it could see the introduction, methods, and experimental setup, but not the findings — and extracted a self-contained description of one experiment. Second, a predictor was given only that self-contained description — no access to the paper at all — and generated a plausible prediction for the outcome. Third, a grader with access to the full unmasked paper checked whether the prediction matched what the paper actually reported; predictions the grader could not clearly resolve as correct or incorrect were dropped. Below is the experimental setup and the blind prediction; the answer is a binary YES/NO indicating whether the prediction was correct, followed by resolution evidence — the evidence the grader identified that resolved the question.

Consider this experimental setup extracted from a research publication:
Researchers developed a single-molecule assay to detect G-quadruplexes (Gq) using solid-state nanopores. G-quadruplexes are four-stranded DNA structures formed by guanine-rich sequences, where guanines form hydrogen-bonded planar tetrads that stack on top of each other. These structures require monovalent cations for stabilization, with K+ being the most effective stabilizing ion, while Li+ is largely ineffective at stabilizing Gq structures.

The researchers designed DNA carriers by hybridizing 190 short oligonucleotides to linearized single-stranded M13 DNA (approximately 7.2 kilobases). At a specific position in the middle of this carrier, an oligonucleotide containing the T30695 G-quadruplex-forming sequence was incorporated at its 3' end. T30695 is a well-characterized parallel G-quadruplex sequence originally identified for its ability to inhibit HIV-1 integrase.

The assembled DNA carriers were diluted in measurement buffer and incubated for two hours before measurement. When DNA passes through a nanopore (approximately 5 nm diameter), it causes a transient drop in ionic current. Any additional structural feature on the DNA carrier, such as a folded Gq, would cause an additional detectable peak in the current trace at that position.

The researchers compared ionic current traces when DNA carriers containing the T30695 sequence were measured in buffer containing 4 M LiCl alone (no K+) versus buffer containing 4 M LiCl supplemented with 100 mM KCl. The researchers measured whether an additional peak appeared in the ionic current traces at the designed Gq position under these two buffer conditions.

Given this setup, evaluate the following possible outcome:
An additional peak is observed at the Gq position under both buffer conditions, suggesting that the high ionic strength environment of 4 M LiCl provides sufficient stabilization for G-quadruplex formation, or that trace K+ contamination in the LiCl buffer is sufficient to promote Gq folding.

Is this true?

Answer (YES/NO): NO